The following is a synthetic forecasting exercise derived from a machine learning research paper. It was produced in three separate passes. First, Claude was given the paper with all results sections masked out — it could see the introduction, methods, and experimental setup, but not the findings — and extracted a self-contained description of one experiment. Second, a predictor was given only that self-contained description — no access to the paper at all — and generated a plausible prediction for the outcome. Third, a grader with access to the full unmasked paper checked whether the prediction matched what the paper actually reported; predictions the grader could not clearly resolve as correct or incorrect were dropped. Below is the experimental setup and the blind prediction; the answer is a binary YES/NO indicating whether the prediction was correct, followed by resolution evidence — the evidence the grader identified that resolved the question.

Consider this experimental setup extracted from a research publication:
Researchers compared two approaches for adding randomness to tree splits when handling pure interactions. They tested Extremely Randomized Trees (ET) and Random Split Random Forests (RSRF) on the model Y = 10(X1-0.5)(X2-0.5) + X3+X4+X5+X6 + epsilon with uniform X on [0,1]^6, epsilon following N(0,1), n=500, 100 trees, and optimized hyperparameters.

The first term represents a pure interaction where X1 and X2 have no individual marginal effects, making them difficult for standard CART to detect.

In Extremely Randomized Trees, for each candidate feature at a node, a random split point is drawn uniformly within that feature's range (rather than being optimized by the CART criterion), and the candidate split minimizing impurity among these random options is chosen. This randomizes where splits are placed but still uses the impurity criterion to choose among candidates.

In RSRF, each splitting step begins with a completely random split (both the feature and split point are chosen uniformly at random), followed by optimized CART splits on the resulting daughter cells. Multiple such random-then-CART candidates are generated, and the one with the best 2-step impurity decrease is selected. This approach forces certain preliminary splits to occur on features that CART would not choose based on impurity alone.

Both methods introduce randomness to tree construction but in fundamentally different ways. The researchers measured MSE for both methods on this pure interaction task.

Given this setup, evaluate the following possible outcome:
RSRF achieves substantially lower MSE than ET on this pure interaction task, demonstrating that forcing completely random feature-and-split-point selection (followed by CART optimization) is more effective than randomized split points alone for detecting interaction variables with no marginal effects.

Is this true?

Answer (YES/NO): YES